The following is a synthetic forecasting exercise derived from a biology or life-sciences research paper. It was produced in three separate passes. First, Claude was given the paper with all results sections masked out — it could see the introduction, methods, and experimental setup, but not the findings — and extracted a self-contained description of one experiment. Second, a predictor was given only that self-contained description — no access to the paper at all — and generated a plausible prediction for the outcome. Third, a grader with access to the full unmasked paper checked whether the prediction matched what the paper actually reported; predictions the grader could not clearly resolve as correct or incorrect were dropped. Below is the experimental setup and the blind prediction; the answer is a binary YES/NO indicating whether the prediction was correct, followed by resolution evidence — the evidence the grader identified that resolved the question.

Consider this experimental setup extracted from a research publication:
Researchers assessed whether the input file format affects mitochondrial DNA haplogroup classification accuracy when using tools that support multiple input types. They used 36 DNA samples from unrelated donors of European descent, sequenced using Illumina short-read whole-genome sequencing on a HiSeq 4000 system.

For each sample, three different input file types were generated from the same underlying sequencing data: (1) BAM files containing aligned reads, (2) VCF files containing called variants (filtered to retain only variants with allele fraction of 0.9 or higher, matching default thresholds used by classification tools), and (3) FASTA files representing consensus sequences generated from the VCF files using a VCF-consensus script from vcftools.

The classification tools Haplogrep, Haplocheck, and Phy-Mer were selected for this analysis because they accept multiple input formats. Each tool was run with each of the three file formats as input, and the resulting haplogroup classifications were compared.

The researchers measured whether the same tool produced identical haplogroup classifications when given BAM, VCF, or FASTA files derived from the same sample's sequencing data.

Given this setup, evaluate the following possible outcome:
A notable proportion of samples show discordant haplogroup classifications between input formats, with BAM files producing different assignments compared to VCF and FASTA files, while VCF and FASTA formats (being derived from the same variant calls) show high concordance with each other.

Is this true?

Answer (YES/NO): NO